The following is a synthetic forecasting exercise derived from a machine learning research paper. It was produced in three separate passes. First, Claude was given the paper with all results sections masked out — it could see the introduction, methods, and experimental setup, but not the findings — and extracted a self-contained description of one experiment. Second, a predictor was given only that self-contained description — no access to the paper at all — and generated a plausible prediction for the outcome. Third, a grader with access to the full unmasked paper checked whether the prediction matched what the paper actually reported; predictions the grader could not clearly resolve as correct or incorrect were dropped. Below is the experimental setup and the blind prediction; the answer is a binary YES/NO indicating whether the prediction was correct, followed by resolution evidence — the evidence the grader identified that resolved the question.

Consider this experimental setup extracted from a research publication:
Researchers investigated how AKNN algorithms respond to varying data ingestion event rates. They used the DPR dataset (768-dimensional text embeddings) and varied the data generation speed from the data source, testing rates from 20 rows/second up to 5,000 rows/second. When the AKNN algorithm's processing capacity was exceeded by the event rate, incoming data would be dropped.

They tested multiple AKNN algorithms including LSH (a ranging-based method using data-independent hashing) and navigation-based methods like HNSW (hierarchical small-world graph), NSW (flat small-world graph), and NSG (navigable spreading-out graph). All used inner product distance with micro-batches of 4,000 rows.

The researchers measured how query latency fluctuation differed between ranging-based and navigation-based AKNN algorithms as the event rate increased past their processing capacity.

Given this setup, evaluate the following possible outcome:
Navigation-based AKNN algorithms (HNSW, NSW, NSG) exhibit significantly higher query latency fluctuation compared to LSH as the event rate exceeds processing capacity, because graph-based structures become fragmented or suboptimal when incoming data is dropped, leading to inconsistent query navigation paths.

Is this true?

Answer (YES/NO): YES